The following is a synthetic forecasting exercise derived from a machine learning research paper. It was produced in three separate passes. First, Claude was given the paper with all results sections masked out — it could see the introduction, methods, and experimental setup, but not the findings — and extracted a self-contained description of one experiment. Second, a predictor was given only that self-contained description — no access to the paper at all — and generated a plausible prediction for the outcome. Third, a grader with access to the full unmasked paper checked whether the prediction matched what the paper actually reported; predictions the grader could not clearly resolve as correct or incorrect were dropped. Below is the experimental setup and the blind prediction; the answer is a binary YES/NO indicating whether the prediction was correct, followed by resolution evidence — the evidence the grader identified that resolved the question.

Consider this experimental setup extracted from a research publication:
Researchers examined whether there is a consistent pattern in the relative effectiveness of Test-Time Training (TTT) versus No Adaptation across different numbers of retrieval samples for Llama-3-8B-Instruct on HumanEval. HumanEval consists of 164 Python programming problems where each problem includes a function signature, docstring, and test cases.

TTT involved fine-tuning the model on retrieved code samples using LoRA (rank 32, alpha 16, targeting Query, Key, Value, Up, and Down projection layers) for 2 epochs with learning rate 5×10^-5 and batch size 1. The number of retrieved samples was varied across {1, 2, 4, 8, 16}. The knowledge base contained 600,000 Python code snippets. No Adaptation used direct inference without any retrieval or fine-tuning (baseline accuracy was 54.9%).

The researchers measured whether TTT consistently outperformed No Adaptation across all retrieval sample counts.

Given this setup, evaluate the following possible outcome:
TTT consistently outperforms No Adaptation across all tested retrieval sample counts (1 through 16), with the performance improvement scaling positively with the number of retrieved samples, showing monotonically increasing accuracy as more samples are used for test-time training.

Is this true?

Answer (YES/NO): NO